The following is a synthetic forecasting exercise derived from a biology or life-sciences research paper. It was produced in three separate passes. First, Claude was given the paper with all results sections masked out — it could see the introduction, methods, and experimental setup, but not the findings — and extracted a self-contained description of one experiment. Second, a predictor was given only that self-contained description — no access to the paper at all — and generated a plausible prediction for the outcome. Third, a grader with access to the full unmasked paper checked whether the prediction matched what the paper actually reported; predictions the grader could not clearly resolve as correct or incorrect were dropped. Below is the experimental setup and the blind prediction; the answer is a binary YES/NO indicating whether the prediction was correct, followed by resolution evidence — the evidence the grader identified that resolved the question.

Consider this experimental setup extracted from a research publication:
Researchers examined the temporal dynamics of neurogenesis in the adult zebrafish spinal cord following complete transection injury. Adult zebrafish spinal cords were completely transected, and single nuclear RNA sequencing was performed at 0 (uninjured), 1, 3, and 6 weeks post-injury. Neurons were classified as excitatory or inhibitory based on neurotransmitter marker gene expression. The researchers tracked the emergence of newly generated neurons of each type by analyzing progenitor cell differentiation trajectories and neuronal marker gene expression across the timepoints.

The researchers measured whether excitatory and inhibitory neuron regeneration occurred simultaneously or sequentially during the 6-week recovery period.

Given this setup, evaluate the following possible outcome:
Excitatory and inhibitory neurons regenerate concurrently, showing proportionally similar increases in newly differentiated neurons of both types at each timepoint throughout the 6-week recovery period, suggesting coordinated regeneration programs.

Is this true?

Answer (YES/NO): NO